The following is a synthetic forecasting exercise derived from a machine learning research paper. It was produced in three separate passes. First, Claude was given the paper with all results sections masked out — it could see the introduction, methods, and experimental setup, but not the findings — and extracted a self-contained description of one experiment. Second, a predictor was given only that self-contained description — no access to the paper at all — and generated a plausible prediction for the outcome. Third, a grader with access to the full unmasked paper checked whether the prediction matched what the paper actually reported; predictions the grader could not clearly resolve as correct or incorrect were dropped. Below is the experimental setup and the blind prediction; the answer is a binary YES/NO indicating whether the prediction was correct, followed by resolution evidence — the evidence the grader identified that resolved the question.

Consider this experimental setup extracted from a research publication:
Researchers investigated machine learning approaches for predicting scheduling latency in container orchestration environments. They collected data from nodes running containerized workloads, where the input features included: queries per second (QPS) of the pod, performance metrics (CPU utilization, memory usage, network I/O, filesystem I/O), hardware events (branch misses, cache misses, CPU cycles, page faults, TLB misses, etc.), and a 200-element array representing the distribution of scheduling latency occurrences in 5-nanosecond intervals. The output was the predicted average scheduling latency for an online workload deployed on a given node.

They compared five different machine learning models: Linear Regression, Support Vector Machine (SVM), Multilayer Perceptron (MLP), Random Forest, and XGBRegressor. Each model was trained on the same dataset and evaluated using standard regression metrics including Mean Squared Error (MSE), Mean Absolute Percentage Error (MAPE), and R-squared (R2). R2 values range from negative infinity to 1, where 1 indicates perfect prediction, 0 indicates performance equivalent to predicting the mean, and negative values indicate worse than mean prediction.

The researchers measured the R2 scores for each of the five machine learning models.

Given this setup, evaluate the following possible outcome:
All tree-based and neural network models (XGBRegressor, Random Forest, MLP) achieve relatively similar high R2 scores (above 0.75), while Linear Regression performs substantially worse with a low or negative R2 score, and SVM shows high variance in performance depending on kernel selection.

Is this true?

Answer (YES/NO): NO